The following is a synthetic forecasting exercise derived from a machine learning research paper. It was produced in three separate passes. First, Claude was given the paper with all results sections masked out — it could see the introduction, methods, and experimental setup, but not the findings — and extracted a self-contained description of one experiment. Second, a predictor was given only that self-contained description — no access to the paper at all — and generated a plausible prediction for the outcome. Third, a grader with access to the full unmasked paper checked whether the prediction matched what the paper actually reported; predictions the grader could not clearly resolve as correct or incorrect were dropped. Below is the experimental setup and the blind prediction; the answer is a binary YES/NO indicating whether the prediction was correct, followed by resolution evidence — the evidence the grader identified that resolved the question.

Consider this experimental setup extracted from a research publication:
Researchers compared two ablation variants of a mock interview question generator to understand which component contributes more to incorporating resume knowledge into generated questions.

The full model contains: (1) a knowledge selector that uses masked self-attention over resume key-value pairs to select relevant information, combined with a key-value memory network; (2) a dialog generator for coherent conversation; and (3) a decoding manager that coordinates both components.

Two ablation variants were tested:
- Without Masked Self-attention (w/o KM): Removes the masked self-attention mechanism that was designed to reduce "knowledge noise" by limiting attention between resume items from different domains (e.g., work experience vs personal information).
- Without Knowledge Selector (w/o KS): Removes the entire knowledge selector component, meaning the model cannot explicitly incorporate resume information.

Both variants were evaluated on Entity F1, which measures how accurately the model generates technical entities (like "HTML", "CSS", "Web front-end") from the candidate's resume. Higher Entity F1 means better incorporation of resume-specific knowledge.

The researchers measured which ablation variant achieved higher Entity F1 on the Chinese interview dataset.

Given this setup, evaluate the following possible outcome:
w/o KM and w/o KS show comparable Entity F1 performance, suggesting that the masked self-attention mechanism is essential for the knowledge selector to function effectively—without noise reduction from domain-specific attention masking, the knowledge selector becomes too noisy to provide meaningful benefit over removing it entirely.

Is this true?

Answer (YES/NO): YES